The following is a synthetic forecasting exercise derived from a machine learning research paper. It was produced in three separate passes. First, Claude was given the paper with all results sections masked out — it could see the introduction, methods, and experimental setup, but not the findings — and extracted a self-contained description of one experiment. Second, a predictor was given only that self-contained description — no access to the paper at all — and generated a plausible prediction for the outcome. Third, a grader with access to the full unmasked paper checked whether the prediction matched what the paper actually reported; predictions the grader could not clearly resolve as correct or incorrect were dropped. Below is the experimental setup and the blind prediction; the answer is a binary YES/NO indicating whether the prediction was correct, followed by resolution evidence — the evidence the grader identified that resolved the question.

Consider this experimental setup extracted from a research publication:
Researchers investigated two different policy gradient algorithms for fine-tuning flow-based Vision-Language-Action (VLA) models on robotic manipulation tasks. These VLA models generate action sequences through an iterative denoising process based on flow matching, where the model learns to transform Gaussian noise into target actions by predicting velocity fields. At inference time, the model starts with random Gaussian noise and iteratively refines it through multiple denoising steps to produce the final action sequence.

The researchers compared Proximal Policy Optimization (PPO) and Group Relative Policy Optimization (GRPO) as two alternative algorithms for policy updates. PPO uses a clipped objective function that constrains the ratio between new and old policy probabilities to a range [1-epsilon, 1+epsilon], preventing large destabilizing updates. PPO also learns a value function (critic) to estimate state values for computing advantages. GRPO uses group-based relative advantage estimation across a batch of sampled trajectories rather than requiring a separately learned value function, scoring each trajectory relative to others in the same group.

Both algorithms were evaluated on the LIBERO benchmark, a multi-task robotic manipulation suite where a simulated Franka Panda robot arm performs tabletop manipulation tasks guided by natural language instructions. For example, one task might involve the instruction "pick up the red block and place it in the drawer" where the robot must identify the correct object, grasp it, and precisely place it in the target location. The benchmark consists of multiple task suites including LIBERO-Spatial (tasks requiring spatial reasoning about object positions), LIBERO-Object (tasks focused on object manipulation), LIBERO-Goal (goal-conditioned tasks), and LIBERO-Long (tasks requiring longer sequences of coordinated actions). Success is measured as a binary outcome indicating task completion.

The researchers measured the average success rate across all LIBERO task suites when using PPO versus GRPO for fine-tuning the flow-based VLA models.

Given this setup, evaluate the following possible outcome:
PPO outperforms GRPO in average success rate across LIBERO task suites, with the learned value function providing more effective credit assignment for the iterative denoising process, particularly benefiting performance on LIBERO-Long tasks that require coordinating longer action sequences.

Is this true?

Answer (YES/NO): NO